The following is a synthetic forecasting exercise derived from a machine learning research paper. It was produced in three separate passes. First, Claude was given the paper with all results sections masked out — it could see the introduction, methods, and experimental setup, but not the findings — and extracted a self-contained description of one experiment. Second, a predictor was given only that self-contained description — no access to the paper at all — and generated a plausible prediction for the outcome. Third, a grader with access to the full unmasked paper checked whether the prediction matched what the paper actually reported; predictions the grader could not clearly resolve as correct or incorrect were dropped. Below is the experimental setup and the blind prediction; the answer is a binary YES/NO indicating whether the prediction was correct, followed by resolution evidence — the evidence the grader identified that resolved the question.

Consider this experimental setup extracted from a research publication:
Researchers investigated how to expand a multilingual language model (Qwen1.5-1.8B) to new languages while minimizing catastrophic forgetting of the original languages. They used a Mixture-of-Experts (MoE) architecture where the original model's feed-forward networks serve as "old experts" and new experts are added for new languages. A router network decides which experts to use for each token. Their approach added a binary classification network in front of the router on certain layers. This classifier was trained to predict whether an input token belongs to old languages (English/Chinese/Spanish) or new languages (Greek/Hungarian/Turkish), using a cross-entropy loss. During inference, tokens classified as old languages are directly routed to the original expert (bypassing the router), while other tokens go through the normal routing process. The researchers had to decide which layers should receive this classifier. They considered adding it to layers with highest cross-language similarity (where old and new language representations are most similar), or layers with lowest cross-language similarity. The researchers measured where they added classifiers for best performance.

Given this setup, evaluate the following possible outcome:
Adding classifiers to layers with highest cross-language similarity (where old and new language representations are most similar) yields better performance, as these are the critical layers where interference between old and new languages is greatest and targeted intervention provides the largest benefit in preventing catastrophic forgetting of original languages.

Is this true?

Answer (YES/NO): YES